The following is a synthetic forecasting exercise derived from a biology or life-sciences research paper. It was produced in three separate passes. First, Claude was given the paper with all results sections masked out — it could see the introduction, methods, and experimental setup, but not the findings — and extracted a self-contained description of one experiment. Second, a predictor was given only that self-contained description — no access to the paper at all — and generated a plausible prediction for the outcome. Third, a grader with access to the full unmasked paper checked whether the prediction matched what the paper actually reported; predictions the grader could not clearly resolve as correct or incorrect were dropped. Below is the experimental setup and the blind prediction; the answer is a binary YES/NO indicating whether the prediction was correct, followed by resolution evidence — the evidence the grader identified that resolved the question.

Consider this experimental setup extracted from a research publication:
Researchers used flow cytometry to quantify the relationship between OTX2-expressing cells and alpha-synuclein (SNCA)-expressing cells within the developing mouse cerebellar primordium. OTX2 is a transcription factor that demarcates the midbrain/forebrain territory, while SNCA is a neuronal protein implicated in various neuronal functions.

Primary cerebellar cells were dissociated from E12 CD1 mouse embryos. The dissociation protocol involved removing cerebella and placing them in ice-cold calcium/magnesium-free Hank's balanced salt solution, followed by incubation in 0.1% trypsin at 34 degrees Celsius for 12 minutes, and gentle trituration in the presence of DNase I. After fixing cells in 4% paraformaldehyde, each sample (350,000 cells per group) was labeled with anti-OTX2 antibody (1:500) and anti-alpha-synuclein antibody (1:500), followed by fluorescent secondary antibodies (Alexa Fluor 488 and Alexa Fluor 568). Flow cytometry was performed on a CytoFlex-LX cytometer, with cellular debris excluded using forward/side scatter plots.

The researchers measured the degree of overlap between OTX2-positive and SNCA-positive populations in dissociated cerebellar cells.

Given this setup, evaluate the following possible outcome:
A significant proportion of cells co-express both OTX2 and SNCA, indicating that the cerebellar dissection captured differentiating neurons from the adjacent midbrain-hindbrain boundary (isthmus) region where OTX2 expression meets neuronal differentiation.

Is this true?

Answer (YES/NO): NO